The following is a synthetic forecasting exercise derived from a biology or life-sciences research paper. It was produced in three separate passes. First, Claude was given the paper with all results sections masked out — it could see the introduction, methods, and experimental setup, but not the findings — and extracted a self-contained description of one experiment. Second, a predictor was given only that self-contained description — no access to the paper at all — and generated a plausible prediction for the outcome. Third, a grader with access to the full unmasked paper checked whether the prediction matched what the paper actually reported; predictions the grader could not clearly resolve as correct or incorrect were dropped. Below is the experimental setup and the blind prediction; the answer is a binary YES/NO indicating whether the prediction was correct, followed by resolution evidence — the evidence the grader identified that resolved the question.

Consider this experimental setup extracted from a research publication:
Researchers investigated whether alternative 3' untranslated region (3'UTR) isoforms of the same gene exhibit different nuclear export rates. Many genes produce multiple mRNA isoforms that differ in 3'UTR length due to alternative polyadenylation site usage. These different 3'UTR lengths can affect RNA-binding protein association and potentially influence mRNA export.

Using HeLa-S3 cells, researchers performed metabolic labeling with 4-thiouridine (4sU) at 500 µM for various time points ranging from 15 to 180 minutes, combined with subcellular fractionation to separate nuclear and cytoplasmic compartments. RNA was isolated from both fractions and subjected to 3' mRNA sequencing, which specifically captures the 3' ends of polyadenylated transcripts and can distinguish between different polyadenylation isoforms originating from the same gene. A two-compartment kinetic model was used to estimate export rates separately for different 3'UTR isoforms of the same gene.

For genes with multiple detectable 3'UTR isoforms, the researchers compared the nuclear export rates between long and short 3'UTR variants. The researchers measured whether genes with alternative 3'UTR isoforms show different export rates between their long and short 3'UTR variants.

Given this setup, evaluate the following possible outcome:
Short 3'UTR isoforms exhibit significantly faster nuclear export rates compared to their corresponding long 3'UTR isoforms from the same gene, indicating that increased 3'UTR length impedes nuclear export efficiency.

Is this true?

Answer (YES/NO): NO